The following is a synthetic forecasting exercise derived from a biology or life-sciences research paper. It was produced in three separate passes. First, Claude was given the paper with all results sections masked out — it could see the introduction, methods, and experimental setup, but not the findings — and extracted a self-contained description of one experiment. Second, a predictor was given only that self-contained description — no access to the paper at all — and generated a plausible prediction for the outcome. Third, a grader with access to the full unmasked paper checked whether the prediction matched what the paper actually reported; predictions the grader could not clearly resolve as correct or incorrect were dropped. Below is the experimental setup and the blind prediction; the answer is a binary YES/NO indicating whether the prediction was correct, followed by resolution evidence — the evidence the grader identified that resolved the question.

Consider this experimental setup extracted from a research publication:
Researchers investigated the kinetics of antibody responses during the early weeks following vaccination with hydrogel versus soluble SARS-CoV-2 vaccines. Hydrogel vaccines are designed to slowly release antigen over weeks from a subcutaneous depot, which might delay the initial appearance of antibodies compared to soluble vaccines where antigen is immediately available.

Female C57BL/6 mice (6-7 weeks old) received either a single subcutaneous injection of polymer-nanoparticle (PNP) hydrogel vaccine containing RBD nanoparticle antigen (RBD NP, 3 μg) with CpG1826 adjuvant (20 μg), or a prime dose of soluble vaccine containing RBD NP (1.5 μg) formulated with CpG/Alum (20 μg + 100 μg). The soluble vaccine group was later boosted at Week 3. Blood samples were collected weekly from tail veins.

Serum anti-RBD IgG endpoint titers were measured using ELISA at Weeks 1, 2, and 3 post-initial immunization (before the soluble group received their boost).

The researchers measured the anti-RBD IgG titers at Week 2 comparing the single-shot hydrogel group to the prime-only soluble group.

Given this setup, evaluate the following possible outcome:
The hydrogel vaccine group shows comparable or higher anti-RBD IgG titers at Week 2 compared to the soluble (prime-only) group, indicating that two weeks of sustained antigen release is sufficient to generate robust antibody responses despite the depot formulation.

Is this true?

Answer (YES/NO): YES